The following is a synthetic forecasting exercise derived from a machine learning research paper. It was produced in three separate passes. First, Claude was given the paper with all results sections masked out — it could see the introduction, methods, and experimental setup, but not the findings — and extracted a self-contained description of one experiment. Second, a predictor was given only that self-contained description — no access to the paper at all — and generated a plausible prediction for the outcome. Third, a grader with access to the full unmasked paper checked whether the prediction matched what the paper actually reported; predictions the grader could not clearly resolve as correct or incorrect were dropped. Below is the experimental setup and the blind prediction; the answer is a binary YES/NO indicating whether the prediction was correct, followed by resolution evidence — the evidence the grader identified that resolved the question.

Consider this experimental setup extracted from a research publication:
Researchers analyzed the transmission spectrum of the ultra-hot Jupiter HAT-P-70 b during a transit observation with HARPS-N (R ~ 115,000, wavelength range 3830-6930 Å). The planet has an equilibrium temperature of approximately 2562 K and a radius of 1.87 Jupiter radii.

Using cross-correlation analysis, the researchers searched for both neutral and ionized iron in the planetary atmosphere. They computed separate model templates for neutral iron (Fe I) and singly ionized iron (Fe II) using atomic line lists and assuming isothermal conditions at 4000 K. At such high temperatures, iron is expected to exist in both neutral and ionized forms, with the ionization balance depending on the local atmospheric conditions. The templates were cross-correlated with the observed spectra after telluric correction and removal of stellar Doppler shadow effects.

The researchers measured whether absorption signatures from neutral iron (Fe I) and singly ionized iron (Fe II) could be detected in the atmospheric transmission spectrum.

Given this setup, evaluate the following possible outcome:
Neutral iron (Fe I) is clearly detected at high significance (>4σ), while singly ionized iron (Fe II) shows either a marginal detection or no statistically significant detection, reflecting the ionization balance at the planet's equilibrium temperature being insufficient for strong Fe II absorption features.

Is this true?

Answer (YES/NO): NO